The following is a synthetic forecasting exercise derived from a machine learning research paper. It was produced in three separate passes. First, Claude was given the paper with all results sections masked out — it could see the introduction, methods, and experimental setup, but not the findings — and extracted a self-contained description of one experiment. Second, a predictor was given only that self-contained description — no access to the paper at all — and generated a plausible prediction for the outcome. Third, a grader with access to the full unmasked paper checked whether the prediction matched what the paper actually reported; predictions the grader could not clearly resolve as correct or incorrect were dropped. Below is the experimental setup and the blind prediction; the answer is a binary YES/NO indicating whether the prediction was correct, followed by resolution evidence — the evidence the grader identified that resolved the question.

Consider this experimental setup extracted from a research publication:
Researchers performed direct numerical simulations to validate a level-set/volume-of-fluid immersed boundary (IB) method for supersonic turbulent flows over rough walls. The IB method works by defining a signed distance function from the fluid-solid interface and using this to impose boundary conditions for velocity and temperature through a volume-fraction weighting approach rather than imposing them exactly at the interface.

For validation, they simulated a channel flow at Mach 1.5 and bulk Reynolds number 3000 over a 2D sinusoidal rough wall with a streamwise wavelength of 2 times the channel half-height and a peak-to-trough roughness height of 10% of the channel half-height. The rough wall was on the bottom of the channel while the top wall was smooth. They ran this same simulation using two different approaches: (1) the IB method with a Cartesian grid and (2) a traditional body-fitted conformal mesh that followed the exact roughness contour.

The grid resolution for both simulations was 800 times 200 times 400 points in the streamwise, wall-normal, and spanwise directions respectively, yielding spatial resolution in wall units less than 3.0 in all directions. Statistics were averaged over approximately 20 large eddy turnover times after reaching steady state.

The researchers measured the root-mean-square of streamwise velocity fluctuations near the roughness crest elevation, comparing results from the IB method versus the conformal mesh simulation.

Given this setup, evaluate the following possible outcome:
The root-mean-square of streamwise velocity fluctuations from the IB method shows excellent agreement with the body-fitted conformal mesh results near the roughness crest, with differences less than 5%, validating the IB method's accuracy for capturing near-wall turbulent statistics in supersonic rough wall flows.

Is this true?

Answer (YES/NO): NO